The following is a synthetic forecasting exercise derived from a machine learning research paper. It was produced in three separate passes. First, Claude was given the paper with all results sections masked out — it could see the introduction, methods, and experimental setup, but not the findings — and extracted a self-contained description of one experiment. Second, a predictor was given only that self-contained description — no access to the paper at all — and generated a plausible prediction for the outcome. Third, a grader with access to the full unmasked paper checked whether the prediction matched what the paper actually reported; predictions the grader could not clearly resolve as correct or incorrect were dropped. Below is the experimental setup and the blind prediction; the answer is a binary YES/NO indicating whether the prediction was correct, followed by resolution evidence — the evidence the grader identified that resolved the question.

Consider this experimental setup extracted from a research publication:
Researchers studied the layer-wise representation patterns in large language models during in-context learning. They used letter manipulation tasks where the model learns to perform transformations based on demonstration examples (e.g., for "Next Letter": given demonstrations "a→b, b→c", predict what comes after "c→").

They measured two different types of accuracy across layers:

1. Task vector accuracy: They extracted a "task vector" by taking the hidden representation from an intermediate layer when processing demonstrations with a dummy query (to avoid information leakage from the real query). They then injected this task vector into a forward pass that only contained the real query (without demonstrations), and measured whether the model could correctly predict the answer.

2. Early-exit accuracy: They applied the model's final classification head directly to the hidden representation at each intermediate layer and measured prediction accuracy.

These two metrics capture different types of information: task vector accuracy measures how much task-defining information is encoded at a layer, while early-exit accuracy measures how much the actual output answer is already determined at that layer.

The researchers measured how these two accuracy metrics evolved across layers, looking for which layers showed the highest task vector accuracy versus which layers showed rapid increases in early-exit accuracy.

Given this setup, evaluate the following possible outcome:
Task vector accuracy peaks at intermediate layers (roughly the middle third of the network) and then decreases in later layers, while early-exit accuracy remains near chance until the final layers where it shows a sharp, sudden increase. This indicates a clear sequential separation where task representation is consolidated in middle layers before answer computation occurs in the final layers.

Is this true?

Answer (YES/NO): NO